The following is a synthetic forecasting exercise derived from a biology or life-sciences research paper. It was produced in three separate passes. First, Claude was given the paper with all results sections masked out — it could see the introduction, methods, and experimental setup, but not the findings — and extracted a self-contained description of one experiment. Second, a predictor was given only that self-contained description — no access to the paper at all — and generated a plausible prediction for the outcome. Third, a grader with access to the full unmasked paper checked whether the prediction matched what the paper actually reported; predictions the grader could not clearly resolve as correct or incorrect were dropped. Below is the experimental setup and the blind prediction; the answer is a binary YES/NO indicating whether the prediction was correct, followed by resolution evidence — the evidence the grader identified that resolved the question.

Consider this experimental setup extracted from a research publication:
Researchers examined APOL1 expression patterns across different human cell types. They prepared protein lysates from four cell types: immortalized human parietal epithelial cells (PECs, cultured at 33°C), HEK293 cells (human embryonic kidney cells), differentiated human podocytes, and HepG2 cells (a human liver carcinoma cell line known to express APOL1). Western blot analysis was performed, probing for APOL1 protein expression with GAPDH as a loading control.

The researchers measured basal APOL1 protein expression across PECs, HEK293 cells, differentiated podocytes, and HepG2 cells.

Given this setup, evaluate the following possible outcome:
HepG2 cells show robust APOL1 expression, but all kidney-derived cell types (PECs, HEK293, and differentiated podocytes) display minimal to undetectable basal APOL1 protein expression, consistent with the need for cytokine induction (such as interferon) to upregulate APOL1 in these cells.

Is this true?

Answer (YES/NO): NO